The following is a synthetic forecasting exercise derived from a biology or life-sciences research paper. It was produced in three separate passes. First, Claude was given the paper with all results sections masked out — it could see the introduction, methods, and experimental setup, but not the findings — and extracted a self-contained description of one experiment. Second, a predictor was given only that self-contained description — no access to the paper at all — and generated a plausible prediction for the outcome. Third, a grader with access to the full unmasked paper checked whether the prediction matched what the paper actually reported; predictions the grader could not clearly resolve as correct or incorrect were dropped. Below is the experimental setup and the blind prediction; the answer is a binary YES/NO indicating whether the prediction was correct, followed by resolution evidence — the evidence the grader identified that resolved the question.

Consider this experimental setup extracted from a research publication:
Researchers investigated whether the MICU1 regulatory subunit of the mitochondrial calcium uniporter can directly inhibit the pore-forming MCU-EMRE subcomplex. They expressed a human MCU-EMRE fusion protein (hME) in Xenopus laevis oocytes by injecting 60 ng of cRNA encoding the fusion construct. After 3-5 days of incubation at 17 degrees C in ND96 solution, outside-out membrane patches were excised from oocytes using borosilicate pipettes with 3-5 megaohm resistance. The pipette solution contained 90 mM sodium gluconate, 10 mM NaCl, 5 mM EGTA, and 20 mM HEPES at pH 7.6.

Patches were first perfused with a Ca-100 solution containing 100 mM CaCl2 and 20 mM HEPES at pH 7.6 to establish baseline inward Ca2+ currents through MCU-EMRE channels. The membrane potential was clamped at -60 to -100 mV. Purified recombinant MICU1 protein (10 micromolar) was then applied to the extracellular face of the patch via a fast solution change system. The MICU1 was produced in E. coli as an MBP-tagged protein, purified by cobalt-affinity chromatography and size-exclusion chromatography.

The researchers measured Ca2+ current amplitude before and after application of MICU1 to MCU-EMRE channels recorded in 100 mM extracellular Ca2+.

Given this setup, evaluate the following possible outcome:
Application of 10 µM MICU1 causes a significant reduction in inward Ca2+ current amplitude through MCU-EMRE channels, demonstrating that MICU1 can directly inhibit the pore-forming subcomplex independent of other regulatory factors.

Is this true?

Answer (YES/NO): YES